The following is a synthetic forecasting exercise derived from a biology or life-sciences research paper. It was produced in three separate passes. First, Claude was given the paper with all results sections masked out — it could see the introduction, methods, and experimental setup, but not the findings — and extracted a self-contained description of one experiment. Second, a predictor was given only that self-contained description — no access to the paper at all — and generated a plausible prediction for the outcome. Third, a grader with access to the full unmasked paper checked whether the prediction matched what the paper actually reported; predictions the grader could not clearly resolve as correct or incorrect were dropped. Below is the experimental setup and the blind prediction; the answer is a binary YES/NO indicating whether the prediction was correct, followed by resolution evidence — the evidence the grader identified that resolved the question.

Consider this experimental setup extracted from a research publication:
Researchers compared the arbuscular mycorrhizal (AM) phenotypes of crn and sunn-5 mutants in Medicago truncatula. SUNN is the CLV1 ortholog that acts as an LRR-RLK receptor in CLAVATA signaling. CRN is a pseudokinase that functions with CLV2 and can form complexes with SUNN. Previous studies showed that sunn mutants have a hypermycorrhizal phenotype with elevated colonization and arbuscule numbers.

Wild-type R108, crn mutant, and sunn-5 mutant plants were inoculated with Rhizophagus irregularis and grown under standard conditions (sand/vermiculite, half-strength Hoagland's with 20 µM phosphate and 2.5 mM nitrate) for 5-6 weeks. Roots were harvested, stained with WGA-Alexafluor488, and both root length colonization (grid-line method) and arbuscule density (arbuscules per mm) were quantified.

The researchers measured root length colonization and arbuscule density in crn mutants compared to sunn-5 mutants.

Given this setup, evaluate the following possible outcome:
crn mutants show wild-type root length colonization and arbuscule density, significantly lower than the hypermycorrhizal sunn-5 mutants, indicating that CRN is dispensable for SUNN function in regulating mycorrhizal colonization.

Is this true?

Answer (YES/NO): NO